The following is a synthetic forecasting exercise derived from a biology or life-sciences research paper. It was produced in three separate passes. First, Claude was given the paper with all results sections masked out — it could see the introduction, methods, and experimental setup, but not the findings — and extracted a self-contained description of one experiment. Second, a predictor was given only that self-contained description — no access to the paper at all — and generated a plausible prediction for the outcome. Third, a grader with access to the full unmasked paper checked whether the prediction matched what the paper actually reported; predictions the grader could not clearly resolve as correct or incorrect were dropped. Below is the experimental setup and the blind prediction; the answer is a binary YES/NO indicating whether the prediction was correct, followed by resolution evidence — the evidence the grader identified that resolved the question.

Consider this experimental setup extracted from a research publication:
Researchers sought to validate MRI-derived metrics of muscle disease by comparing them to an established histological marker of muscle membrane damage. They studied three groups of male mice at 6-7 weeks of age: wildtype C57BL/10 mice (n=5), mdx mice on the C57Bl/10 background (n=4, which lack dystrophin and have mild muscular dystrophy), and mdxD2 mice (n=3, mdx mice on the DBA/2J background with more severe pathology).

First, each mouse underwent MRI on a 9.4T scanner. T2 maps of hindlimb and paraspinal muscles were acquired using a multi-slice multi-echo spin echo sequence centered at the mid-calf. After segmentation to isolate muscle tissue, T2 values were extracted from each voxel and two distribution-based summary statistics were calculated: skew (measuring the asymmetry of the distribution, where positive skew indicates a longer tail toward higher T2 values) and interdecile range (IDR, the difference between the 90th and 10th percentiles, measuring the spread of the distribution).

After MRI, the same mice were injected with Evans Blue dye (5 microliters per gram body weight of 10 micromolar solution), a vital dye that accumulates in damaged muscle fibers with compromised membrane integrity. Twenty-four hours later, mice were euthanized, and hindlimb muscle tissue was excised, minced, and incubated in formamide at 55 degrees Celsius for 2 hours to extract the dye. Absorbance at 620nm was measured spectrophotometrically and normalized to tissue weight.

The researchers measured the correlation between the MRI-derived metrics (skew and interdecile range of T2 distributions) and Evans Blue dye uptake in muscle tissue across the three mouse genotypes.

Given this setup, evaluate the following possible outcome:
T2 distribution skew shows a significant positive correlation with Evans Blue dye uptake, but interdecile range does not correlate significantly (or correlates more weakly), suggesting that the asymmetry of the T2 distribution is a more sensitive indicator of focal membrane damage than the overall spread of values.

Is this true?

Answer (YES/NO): NO